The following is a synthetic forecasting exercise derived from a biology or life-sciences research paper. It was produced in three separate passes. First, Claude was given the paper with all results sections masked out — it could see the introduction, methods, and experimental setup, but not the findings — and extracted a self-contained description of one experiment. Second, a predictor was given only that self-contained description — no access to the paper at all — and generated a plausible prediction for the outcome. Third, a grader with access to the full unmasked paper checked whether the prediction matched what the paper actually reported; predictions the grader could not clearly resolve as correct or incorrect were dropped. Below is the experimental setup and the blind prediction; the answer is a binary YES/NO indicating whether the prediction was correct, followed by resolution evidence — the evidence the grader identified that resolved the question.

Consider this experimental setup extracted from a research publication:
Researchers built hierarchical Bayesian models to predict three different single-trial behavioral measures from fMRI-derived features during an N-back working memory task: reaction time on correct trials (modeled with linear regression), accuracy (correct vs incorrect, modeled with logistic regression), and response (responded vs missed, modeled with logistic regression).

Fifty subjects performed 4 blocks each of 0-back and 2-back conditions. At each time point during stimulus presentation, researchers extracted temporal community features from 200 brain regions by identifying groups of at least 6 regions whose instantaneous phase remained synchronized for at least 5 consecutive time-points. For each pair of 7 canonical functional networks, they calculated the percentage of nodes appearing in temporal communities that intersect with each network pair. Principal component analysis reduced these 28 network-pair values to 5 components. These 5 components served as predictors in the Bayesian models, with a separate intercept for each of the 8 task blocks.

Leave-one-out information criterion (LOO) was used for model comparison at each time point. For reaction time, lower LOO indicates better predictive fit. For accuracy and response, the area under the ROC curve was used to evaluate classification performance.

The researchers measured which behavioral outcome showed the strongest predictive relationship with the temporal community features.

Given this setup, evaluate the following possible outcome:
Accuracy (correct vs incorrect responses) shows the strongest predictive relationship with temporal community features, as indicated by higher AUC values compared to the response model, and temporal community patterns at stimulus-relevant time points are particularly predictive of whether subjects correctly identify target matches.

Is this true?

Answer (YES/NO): NO